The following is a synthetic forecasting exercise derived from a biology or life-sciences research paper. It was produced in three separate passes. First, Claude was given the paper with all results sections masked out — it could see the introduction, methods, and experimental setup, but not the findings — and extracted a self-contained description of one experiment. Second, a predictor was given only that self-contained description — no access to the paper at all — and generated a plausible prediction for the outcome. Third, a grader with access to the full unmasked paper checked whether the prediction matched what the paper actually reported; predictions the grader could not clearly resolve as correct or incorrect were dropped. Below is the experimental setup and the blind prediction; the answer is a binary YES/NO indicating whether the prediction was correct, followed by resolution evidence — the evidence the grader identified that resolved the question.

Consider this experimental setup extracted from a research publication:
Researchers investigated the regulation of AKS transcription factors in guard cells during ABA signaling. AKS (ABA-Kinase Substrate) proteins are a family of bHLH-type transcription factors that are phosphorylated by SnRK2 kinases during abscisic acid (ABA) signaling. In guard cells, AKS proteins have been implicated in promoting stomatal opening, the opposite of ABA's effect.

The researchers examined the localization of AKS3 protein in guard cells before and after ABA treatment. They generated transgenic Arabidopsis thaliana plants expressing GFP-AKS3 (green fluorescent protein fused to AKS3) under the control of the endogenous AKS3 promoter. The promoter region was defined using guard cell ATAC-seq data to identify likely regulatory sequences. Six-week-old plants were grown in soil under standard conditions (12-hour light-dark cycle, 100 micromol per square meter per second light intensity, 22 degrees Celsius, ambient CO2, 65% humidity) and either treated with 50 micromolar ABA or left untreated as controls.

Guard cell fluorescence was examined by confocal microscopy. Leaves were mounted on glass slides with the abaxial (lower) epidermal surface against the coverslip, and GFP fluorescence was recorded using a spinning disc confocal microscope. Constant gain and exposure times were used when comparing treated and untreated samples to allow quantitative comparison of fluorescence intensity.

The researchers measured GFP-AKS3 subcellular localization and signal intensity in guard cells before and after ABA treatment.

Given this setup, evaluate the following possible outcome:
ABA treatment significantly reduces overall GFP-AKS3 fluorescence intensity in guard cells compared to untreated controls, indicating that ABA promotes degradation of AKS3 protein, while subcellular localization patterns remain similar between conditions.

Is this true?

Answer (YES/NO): NO